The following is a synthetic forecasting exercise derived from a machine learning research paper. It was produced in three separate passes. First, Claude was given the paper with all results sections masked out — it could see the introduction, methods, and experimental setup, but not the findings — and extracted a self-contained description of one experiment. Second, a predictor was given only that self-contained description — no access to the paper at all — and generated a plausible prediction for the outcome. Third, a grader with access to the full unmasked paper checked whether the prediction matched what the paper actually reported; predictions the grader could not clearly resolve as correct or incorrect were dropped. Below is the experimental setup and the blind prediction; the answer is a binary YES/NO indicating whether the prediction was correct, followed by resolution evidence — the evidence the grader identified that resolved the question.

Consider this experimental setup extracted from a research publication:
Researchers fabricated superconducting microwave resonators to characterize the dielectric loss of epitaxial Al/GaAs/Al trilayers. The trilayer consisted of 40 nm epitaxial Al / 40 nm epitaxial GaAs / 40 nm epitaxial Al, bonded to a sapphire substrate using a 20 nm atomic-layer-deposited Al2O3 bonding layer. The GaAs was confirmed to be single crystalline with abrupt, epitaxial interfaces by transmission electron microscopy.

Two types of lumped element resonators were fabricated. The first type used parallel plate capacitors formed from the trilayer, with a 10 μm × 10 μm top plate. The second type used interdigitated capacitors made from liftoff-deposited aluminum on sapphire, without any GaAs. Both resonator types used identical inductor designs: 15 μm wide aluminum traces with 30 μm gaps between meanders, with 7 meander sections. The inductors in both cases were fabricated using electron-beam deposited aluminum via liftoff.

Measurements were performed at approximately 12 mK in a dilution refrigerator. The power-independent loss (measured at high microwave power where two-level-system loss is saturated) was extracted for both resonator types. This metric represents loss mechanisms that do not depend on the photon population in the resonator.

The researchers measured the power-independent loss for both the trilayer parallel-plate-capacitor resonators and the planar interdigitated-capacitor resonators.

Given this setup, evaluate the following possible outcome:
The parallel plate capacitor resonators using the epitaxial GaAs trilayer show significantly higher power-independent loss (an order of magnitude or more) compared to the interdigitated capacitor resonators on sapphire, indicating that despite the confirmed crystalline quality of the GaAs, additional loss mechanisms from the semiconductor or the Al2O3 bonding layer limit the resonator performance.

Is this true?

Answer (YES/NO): YES